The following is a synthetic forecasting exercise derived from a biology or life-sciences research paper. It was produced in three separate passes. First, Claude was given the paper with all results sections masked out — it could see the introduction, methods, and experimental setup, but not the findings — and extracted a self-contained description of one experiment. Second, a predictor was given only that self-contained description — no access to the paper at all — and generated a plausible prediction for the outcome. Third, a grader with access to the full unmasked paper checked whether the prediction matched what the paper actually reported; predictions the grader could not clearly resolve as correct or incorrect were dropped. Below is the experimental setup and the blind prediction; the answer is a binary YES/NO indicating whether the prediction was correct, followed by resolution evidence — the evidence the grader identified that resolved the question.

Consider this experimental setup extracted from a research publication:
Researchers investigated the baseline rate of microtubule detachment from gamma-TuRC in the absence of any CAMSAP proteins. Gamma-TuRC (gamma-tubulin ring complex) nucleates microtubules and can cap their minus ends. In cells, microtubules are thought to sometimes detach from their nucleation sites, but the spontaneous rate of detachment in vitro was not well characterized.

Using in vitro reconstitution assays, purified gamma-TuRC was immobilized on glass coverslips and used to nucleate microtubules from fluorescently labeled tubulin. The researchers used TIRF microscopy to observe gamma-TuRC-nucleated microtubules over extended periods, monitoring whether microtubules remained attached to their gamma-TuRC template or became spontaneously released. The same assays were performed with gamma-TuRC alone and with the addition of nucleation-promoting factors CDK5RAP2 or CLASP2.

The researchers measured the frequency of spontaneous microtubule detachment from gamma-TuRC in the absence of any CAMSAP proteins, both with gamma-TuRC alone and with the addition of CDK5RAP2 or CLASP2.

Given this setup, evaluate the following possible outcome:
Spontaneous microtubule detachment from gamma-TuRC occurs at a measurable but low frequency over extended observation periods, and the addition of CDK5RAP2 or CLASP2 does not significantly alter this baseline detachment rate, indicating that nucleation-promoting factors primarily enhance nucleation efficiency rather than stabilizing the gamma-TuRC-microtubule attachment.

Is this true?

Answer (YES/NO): YES